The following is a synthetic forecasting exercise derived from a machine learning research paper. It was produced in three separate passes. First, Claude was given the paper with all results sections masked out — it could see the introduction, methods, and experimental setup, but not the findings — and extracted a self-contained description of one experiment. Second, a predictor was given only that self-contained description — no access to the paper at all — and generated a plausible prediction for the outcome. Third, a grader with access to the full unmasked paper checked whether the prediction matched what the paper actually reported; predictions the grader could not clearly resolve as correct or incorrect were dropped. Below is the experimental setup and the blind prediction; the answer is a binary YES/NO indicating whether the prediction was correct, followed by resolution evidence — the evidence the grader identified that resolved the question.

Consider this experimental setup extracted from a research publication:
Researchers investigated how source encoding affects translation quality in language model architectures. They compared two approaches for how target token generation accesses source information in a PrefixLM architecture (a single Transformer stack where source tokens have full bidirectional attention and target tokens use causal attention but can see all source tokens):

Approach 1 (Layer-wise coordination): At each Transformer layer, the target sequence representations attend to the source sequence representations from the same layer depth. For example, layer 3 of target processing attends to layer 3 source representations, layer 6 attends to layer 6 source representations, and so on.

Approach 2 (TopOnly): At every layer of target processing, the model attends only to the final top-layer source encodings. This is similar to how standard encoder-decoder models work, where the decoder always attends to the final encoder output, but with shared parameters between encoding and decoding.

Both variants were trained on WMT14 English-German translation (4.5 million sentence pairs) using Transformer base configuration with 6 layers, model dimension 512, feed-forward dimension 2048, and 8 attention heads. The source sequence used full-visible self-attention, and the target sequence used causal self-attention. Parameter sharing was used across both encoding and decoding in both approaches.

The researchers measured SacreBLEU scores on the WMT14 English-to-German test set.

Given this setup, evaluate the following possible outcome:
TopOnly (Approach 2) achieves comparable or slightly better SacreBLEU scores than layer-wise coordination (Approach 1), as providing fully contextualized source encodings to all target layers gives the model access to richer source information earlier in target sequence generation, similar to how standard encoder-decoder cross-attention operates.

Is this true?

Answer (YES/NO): YES